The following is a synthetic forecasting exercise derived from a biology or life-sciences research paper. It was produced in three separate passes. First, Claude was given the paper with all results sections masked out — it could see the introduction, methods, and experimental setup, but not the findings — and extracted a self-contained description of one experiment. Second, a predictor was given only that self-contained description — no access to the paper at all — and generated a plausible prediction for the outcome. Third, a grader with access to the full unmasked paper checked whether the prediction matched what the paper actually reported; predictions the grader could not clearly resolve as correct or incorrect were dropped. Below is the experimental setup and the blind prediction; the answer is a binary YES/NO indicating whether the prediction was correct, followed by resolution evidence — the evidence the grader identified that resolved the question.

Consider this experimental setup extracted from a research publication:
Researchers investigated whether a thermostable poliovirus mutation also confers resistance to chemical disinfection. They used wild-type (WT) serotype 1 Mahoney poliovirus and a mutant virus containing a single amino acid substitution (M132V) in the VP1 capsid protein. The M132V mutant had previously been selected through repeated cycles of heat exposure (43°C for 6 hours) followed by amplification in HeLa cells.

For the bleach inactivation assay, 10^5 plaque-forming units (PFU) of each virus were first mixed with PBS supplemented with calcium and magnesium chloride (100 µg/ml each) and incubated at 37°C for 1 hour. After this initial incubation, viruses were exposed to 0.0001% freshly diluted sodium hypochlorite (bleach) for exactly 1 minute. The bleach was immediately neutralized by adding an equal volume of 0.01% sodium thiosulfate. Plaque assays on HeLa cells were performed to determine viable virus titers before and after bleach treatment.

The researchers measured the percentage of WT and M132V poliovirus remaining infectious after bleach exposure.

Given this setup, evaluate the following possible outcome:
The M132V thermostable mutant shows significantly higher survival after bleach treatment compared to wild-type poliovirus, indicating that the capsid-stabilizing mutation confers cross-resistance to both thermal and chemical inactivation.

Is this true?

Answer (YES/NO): NO